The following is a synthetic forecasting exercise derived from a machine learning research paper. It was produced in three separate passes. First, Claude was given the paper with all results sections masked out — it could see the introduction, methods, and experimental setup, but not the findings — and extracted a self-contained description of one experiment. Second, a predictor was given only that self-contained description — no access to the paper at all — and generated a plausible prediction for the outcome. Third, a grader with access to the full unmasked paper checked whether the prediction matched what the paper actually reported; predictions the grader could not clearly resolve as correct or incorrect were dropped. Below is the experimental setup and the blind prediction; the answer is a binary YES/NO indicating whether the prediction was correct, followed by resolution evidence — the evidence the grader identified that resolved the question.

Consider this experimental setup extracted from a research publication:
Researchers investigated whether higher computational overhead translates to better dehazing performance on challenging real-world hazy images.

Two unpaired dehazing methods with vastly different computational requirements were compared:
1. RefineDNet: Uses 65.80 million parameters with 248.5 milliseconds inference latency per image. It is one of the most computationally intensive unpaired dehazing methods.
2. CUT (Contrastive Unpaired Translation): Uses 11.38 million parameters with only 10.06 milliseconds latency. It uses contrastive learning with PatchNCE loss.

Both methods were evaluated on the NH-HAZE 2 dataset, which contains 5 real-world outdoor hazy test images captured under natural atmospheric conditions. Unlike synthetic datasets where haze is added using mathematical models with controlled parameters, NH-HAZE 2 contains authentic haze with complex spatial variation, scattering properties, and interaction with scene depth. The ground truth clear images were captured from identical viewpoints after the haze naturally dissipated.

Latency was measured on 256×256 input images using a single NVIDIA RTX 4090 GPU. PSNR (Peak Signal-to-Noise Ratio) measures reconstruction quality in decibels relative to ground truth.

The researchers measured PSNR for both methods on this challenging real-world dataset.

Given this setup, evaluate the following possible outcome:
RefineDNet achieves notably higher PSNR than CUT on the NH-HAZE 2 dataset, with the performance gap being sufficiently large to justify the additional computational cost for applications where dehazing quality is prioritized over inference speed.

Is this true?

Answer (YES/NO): NO